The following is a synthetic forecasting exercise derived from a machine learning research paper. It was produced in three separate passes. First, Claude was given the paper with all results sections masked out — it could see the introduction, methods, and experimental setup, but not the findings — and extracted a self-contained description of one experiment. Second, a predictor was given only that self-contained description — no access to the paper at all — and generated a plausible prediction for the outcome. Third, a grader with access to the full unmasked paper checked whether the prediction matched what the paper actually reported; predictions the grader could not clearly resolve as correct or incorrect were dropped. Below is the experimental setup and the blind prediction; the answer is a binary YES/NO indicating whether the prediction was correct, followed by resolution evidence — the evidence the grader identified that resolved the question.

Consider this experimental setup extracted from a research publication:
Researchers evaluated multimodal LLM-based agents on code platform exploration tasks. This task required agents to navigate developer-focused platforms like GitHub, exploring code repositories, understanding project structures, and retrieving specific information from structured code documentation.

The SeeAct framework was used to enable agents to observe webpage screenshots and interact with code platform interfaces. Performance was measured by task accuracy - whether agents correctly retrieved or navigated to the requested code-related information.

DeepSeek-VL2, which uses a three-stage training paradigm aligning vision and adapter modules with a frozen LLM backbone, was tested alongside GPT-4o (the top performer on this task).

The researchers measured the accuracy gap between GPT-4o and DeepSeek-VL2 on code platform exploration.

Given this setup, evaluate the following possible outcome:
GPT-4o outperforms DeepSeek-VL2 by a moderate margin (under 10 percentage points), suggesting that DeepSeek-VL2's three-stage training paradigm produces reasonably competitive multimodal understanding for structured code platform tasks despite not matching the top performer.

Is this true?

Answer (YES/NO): YES